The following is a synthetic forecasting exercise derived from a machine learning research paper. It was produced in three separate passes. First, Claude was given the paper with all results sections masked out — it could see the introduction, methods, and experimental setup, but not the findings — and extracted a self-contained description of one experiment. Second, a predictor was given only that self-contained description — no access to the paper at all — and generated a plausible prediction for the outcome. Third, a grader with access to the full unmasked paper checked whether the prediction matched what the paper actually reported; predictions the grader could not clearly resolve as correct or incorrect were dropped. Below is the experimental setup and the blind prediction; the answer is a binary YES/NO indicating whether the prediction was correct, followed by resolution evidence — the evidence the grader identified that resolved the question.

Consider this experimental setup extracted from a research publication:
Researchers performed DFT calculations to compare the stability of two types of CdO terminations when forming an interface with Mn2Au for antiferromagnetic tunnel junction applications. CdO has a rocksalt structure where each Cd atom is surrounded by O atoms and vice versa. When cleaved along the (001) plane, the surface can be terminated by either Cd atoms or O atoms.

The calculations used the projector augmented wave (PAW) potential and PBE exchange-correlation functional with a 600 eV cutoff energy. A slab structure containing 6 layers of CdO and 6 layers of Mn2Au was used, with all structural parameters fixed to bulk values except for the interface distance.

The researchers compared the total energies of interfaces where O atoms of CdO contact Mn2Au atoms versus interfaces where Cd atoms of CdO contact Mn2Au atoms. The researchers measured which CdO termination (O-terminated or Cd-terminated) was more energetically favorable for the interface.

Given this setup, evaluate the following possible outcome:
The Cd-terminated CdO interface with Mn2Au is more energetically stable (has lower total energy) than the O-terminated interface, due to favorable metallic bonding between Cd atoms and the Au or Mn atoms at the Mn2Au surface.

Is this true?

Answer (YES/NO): NO